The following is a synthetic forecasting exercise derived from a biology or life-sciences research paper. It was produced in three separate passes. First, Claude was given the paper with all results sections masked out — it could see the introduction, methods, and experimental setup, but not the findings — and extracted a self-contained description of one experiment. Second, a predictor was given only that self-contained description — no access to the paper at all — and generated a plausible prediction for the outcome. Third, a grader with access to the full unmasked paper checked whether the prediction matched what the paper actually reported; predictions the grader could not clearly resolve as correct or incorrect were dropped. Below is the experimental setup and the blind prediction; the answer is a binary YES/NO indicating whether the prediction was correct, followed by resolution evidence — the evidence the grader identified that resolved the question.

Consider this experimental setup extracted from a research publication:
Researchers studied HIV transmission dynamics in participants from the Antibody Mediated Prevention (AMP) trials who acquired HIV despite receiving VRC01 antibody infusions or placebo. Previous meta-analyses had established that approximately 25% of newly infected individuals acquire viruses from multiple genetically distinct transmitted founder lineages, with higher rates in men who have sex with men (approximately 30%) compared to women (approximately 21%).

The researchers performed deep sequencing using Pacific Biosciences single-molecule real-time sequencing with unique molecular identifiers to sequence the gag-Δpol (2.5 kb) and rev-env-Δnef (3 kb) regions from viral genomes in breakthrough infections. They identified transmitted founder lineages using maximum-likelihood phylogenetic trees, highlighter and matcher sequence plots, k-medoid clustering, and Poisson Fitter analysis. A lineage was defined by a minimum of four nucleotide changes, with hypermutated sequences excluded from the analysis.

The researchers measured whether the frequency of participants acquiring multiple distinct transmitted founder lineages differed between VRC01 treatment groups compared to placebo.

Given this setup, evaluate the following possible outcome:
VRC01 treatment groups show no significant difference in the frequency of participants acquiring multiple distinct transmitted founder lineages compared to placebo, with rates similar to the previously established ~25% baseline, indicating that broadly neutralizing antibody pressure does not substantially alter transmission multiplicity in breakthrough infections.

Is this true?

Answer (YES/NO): NO